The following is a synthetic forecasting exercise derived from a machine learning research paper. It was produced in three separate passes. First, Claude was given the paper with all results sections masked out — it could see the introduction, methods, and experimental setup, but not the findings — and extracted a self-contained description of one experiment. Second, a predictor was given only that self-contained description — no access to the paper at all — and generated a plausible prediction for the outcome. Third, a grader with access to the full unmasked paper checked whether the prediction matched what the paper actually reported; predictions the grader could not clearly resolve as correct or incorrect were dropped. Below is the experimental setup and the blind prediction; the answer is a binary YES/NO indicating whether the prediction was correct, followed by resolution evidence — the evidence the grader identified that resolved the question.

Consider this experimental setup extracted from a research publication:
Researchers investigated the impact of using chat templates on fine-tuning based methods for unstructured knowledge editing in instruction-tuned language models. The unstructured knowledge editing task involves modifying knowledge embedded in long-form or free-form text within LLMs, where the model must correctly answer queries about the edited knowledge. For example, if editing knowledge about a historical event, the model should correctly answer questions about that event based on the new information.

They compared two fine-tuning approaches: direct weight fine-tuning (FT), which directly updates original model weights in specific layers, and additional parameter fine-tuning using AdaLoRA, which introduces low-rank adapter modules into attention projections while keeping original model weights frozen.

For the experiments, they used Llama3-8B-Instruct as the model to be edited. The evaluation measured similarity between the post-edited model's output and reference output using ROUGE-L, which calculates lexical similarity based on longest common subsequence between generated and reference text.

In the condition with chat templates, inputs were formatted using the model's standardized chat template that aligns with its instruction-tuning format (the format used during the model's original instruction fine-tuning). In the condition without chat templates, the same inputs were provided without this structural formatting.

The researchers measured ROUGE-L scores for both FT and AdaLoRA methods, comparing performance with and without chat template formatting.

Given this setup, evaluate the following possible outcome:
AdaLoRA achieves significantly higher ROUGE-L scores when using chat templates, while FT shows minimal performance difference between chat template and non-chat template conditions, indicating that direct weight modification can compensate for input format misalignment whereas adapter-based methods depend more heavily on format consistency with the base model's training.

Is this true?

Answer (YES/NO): NO